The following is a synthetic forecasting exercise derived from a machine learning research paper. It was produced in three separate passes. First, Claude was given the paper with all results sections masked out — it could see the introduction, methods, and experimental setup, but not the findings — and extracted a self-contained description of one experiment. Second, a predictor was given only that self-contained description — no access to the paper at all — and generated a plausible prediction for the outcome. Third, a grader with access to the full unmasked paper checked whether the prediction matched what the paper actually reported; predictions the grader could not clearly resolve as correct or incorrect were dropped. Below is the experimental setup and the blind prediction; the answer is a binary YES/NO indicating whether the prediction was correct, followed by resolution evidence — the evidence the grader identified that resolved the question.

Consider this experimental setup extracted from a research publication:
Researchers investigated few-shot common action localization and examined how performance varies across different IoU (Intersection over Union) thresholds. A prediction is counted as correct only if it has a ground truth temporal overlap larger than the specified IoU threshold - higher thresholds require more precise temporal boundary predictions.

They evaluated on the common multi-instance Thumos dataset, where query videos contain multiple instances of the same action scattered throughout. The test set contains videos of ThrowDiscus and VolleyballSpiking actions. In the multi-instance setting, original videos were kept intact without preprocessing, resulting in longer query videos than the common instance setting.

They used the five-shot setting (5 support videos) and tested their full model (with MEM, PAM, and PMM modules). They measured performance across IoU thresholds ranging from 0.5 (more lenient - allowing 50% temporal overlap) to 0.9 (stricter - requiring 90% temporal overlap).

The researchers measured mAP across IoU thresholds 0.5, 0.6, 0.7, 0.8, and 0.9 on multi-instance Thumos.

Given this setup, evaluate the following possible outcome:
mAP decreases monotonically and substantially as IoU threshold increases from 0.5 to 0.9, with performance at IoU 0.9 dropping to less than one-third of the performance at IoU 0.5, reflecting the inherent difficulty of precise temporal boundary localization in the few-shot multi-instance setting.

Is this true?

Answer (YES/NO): YES